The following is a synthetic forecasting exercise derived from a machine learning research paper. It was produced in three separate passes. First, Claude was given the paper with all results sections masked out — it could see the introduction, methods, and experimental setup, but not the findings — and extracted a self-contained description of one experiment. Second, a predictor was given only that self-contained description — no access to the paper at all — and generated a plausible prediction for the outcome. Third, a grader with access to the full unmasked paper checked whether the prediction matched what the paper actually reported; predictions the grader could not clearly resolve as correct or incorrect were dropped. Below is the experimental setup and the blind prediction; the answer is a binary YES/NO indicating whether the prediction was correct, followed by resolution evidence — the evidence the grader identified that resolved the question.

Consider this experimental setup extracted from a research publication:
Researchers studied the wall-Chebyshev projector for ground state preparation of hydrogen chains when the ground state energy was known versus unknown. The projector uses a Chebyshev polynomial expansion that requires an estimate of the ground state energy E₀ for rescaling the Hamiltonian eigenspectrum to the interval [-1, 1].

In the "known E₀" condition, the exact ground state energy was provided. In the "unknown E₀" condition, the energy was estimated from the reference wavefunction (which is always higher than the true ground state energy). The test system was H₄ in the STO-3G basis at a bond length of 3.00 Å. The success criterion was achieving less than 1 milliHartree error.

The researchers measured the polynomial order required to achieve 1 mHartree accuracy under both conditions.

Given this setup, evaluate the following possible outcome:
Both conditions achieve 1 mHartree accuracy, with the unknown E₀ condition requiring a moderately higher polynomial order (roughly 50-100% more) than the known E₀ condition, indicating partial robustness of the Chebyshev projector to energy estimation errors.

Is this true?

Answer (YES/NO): NO